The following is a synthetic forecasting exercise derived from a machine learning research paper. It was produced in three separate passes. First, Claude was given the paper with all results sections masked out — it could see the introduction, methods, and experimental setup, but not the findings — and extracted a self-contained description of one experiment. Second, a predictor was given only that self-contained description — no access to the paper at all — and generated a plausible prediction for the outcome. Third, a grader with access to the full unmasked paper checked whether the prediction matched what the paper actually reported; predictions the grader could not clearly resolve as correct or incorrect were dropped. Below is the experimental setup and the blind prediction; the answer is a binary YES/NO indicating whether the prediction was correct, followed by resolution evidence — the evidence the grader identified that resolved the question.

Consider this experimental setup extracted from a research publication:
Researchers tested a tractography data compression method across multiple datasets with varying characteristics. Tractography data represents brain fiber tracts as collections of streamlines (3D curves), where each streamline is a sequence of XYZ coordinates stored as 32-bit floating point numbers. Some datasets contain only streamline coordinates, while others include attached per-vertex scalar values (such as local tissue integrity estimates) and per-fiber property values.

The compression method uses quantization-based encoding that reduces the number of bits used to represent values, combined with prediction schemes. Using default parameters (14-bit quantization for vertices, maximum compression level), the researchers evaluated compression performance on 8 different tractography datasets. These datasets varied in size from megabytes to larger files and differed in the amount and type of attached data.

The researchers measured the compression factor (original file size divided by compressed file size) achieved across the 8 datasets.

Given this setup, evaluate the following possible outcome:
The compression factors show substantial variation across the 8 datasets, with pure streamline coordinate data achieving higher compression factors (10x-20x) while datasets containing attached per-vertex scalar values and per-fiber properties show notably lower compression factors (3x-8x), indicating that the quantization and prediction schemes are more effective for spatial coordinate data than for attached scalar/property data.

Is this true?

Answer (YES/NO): NO